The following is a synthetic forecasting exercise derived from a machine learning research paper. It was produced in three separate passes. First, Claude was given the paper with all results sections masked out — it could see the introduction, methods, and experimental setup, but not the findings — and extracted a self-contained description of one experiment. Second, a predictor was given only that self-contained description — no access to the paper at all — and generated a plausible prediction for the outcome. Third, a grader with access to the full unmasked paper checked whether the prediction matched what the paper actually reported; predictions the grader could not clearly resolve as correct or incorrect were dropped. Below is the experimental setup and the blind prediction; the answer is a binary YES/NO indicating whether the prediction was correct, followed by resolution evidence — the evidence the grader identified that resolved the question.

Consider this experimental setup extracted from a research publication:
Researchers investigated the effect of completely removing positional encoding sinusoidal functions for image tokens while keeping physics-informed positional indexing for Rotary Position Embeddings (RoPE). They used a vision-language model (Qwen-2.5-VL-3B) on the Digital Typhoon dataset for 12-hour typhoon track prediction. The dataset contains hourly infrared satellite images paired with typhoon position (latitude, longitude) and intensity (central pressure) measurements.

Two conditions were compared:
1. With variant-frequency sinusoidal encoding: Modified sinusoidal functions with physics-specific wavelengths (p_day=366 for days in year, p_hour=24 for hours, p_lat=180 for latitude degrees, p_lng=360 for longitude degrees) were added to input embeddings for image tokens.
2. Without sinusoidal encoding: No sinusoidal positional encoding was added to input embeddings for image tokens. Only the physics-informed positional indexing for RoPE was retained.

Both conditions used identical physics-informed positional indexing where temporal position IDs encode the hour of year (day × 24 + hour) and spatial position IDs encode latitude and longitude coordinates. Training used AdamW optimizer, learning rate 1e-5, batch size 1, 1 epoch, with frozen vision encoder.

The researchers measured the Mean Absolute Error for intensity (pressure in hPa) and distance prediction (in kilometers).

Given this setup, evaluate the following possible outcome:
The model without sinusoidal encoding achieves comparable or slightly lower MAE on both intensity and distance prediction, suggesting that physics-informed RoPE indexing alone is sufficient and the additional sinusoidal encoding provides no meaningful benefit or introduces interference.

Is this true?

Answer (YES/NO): NO